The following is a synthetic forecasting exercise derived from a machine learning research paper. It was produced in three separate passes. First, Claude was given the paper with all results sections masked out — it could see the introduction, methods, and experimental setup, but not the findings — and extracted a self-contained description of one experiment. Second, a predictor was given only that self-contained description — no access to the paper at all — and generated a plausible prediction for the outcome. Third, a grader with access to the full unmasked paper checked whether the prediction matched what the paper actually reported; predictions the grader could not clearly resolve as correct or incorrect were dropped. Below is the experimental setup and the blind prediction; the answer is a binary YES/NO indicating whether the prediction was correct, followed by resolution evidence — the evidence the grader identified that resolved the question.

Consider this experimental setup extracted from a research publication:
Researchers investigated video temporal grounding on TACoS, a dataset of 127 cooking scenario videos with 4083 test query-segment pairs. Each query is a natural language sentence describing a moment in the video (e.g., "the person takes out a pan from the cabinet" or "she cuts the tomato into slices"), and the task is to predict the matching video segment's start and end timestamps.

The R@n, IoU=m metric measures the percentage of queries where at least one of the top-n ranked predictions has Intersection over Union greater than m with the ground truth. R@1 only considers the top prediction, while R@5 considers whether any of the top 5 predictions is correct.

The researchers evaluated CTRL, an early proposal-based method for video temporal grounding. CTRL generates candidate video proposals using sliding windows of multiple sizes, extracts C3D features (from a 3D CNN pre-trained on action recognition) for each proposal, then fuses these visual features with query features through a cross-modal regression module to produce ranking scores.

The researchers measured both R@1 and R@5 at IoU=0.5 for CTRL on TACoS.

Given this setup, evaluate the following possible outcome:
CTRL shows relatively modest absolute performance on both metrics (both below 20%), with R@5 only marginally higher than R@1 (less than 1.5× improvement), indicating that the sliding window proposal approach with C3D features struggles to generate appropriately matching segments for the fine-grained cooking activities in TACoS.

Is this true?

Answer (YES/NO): NO